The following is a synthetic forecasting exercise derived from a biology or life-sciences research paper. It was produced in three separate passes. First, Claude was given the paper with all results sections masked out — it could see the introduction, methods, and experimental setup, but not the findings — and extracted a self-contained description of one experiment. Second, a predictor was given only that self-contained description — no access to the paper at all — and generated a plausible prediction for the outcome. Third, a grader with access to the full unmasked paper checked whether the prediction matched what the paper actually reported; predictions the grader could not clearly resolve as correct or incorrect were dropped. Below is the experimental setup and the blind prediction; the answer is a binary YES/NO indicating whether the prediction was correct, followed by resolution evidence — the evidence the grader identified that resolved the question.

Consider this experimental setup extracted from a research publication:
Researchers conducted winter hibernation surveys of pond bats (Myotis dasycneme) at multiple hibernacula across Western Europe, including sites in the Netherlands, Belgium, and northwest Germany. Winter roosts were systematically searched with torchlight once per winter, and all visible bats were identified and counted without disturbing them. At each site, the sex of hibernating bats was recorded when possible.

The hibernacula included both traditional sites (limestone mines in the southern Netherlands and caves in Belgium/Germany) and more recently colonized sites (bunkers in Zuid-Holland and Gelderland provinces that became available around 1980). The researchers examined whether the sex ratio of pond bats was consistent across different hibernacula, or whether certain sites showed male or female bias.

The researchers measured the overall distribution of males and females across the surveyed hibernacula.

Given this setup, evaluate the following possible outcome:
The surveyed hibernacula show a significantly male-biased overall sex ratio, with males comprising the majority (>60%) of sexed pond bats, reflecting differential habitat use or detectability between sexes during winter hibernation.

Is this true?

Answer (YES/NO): NO